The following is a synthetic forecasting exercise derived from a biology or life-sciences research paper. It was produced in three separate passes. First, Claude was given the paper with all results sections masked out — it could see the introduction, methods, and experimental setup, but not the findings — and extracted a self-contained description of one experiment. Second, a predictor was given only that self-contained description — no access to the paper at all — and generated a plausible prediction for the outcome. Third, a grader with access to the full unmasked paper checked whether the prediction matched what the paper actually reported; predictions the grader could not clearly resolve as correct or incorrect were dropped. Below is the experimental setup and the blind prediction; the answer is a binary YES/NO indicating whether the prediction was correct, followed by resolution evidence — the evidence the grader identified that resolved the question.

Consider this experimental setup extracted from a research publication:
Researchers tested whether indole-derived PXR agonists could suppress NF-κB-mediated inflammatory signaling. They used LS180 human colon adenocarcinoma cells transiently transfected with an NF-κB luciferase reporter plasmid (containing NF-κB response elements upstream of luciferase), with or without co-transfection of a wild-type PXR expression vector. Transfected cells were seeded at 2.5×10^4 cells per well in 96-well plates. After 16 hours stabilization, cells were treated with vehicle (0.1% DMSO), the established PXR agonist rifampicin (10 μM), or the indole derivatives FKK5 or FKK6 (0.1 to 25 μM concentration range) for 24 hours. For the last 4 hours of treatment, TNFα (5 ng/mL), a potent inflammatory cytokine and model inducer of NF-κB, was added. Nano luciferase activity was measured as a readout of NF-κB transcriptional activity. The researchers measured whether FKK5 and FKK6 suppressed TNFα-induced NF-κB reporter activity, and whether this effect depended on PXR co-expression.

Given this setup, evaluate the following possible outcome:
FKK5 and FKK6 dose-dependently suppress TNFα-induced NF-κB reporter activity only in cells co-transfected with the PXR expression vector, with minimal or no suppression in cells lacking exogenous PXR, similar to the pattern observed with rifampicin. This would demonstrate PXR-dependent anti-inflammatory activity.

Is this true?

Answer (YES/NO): NO